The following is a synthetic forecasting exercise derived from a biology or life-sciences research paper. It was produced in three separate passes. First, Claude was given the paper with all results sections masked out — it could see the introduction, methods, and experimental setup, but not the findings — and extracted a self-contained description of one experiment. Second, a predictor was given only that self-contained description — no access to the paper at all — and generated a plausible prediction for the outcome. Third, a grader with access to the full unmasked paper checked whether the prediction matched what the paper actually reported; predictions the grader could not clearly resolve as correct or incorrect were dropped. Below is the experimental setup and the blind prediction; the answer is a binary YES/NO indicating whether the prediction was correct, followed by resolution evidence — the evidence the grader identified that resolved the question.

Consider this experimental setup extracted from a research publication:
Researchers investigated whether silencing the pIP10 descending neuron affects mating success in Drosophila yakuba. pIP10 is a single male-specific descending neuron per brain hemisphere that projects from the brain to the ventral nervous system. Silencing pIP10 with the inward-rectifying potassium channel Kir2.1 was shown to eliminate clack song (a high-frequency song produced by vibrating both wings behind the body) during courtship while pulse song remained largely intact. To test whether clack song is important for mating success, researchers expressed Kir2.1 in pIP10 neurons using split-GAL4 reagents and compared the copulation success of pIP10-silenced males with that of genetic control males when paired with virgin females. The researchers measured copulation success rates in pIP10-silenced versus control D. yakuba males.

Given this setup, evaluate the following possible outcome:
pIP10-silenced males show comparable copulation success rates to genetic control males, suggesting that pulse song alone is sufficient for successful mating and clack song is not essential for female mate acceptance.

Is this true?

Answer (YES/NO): NO